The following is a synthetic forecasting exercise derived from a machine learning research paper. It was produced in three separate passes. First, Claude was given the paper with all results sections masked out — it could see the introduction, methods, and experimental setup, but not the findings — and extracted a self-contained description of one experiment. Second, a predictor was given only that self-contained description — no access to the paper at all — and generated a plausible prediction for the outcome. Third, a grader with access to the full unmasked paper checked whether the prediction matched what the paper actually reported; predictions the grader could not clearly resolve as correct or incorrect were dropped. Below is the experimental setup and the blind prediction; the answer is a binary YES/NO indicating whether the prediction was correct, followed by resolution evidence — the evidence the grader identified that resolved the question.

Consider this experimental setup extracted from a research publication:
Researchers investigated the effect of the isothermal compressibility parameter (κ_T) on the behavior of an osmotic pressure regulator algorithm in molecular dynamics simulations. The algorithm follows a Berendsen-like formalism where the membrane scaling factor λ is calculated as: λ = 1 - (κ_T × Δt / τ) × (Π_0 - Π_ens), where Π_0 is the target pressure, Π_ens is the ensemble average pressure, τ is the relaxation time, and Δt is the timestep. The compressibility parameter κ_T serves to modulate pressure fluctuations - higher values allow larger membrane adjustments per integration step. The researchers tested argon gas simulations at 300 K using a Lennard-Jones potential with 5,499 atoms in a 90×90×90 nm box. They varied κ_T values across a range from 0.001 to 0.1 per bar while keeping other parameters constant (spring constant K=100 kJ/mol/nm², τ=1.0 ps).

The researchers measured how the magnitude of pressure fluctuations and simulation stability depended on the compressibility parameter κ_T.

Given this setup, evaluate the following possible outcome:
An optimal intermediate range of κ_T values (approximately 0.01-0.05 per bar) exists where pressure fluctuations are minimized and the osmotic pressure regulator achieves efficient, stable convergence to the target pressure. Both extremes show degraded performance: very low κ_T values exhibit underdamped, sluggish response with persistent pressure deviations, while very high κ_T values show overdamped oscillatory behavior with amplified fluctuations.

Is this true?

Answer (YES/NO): NO